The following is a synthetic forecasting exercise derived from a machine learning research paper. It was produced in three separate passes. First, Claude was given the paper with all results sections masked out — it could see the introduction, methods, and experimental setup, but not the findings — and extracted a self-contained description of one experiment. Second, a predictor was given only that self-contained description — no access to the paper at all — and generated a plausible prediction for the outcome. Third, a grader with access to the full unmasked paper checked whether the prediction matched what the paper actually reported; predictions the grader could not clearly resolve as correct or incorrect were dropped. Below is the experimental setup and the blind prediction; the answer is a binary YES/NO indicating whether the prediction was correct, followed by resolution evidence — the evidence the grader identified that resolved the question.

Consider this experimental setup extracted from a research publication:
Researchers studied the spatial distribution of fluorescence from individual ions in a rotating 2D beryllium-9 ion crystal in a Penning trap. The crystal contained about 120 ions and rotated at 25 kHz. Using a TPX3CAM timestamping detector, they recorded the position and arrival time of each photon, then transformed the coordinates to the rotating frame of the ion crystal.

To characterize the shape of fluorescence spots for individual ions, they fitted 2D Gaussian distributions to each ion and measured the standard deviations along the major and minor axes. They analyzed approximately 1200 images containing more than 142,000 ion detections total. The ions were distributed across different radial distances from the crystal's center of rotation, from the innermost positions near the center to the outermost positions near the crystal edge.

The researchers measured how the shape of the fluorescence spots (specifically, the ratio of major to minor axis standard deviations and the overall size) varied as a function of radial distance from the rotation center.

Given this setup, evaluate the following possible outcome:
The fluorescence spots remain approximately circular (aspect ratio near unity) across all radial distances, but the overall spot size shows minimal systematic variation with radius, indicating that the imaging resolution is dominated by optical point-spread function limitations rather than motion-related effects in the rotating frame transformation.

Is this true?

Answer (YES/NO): NO